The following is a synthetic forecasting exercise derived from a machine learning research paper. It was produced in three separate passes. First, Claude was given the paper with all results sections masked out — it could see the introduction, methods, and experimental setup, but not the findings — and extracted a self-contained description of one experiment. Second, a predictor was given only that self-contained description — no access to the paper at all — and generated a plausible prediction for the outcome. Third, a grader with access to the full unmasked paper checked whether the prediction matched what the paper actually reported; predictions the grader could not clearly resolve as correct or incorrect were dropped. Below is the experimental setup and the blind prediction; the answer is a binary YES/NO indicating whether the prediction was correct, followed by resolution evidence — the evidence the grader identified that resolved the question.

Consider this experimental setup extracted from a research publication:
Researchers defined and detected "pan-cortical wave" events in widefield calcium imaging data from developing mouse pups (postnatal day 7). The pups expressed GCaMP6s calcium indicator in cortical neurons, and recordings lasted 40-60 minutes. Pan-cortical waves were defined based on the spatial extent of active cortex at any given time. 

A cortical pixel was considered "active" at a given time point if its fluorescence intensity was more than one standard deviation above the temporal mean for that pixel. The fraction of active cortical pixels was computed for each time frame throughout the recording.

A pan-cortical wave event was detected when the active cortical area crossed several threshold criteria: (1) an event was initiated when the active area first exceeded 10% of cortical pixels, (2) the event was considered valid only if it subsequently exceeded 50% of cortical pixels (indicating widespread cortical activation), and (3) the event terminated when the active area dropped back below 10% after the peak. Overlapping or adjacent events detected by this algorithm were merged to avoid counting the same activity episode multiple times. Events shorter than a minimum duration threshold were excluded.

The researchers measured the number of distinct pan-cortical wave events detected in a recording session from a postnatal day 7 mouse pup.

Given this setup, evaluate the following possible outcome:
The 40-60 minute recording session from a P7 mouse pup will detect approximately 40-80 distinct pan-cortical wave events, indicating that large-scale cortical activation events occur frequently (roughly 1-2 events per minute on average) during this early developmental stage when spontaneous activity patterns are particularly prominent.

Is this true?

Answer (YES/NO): NO